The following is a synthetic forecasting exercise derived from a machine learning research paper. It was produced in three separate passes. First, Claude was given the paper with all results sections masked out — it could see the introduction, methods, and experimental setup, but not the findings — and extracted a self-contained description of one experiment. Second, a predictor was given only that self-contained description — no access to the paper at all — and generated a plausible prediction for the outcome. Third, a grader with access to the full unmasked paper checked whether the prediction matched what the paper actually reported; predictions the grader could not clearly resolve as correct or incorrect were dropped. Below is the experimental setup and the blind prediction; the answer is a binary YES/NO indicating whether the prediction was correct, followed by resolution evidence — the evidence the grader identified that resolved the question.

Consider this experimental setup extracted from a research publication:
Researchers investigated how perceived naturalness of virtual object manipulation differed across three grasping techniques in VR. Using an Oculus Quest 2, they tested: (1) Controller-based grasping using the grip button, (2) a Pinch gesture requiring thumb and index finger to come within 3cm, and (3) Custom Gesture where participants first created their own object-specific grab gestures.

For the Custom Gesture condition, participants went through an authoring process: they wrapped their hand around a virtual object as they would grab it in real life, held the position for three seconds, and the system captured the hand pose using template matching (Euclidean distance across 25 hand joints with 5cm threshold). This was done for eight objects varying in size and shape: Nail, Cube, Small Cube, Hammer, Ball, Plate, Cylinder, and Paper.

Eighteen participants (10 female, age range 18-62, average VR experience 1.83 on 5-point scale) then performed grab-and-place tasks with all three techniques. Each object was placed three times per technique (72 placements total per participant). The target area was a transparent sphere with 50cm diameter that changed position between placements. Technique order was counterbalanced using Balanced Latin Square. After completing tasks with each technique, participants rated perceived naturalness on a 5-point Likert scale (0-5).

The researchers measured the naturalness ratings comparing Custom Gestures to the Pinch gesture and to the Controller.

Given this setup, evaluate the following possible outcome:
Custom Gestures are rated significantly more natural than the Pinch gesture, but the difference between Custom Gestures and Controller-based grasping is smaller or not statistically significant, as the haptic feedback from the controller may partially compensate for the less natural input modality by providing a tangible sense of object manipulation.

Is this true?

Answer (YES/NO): NO